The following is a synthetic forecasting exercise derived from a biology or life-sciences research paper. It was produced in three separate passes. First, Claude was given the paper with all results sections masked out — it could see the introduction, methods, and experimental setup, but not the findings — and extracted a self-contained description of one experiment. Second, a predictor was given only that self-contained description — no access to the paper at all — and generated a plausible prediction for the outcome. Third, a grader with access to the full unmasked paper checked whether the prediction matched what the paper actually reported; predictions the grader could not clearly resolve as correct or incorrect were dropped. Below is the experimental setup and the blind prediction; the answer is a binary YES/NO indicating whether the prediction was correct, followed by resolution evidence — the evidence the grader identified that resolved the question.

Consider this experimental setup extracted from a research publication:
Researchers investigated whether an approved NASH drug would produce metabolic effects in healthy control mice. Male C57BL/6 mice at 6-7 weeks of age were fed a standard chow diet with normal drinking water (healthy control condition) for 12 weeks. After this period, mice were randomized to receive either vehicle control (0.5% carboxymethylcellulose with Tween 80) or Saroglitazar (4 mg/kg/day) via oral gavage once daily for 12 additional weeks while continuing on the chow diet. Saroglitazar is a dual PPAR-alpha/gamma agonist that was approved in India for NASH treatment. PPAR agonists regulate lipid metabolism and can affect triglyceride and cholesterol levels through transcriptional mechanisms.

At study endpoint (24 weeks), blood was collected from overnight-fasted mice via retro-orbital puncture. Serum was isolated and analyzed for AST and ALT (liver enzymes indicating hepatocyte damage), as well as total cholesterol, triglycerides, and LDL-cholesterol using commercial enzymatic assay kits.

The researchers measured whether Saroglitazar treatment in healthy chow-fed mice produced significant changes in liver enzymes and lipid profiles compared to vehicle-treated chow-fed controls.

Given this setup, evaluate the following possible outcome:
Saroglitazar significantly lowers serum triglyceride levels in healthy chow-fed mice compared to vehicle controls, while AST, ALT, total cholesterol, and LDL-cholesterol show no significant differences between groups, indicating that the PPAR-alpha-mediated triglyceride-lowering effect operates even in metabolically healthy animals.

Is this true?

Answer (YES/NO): NO